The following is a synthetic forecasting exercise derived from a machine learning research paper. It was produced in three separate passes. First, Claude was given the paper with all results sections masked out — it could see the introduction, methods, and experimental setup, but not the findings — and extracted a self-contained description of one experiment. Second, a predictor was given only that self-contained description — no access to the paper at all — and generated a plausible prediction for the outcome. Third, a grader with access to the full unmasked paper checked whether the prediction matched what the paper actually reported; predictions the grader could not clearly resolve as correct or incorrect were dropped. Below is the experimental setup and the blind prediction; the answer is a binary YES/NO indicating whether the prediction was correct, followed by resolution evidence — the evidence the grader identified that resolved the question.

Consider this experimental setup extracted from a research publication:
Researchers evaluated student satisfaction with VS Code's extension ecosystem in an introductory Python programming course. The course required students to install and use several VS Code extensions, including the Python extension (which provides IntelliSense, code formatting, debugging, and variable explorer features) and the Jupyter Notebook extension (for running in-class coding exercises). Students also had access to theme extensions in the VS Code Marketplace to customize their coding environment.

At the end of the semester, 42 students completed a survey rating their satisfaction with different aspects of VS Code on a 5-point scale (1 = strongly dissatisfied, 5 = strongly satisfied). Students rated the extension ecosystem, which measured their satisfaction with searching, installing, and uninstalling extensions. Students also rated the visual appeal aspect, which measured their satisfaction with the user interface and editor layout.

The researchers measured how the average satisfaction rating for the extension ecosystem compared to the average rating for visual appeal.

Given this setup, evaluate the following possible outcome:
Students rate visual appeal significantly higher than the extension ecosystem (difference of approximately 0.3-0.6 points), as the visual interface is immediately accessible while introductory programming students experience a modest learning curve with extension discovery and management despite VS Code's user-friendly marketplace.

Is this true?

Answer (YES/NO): YES